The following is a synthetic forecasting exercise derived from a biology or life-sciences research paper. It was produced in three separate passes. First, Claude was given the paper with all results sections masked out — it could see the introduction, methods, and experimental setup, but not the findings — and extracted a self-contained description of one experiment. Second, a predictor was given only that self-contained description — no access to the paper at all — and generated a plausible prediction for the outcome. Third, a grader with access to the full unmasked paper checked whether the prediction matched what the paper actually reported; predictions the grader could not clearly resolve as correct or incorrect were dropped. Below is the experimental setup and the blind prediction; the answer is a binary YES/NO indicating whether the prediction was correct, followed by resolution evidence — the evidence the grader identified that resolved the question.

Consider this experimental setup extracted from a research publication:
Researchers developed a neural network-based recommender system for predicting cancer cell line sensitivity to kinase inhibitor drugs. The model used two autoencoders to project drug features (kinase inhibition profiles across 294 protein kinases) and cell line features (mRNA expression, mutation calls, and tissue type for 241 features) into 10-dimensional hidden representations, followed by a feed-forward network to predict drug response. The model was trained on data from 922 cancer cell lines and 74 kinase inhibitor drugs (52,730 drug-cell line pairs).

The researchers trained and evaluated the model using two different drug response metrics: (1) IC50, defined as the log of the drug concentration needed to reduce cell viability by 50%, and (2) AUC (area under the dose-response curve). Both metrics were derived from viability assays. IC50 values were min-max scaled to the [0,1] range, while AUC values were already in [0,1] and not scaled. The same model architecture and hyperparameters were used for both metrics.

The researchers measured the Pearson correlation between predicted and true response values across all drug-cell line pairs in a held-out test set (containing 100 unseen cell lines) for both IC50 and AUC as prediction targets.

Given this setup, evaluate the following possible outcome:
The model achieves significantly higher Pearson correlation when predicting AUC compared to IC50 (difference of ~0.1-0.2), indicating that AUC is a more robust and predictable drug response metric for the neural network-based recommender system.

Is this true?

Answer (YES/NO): NO